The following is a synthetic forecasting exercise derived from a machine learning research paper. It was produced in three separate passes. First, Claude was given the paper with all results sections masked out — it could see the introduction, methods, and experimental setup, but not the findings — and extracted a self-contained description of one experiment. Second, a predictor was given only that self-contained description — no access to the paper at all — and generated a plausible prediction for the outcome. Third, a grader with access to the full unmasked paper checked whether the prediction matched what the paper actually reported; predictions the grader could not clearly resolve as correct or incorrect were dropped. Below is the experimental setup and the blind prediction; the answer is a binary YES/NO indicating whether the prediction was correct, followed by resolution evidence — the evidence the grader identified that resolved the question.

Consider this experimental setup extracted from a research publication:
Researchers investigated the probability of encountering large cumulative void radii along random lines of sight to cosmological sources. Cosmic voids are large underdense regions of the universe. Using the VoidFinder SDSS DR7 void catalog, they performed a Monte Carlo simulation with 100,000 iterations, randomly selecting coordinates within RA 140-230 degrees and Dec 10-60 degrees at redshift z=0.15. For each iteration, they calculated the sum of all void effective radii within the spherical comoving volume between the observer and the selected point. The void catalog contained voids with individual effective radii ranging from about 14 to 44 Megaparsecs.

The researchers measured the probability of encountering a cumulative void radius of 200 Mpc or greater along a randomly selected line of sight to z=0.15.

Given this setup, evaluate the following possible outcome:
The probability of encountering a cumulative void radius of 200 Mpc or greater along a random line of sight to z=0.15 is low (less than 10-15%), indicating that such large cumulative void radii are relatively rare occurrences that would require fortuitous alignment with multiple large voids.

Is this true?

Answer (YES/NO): YES